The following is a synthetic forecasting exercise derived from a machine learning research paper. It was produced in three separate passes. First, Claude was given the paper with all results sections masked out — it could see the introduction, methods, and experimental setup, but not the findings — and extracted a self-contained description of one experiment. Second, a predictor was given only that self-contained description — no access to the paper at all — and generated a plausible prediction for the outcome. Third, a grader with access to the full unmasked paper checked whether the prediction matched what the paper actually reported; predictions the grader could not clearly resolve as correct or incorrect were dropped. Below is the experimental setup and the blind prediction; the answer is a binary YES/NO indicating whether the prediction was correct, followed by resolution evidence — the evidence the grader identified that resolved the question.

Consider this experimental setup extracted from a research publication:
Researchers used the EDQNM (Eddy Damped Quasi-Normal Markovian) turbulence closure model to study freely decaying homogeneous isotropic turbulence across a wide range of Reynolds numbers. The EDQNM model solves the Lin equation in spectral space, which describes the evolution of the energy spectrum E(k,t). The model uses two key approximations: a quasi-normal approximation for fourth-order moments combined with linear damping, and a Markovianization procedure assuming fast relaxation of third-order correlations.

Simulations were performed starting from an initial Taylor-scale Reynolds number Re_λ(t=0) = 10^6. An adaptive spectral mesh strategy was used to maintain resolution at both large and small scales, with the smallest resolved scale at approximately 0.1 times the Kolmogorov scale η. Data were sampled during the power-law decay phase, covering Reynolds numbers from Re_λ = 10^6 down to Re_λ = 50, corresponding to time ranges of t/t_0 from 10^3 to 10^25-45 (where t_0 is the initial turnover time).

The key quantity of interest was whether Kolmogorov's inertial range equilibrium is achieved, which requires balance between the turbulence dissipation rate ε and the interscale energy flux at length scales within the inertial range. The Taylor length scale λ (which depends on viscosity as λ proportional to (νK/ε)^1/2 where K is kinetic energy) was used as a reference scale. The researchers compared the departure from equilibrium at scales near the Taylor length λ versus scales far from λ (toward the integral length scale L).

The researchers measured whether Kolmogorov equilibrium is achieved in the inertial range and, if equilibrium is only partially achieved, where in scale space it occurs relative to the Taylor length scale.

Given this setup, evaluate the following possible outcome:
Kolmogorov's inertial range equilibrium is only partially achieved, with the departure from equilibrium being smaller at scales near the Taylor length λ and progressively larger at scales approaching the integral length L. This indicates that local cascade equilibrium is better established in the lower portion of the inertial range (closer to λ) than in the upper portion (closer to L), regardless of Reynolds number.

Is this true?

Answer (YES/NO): NO